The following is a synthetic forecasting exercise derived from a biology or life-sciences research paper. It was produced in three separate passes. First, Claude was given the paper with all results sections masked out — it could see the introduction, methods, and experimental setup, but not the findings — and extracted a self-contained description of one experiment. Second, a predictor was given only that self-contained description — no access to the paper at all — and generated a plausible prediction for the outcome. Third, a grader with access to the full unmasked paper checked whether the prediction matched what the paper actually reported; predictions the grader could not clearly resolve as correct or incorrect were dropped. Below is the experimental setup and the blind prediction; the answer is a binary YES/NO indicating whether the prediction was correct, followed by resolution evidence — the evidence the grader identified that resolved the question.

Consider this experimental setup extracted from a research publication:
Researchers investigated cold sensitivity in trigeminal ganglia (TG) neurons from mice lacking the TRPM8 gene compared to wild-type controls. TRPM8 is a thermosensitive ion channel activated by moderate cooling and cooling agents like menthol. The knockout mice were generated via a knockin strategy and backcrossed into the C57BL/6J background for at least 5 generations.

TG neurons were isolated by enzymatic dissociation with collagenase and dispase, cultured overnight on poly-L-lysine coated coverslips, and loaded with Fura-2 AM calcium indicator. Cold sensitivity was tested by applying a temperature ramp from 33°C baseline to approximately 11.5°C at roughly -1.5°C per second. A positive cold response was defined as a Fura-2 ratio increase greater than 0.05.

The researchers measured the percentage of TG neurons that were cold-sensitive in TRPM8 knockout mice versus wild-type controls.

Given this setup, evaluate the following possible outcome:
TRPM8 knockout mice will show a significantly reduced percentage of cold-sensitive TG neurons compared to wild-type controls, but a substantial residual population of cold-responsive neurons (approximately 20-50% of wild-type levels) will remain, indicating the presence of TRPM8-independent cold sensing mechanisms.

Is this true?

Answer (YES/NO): YES